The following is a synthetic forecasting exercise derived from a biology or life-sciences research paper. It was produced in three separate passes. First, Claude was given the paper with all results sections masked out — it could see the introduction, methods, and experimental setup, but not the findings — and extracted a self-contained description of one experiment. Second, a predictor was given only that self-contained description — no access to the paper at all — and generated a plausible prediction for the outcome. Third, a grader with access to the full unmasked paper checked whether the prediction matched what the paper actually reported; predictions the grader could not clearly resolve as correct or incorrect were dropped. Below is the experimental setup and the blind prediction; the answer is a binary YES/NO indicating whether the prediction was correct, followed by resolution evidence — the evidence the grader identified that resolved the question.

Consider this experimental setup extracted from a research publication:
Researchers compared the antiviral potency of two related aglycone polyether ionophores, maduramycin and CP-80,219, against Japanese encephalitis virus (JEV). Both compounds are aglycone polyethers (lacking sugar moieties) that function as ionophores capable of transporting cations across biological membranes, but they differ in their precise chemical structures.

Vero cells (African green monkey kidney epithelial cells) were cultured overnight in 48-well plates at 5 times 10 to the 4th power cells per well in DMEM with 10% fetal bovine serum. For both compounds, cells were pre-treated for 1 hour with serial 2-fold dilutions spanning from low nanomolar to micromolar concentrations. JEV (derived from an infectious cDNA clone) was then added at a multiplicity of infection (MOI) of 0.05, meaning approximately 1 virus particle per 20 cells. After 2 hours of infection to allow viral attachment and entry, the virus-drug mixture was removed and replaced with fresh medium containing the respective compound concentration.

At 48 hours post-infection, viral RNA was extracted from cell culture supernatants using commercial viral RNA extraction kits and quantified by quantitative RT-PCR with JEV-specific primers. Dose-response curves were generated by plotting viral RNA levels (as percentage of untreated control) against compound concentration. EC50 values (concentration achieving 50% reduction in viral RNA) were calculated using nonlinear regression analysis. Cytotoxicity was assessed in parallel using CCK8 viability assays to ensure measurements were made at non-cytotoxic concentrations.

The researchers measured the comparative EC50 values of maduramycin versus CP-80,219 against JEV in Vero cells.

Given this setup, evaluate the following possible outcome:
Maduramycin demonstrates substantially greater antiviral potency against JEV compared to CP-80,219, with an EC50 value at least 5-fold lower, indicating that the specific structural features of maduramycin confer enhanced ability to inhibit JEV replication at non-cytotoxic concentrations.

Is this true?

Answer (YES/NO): NO